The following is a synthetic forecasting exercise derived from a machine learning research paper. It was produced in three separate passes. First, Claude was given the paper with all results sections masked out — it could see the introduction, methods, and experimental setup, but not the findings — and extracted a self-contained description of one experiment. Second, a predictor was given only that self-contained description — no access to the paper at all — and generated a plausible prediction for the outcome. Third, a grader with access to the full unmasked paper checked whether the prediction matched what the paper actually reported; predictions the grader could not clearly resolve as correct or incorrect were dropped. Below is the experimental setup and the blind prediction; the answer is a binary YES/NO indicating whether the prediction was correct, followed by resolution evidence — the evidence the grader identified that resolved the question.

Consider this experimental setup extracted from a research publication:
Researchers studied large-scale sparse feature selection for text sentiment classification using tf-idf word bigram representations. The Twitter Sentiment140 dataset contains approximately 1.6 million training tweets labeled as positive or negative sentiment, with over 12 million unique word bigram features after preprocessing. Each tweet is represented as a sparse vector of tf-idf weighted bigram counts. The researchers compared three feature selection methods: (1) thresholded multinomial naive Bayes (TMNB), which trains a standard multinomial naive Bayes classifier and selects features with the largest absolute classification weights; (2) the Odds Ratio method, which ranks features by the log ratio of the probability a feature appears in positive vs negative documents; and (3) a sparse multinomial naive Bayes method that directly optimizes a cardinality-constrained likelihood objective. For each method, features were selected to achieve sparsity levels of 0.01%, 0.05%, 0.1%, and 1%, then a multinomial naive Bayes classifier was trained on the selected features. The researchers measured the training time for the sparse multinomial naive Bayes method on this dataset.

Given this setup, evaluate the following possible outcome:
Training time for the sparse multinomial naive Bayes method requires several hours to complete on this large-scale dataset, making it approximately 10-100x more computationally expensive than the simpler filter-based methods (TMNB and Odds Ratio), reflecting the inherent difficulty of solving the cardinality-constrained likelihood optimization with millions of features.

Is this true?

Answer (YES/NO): NO